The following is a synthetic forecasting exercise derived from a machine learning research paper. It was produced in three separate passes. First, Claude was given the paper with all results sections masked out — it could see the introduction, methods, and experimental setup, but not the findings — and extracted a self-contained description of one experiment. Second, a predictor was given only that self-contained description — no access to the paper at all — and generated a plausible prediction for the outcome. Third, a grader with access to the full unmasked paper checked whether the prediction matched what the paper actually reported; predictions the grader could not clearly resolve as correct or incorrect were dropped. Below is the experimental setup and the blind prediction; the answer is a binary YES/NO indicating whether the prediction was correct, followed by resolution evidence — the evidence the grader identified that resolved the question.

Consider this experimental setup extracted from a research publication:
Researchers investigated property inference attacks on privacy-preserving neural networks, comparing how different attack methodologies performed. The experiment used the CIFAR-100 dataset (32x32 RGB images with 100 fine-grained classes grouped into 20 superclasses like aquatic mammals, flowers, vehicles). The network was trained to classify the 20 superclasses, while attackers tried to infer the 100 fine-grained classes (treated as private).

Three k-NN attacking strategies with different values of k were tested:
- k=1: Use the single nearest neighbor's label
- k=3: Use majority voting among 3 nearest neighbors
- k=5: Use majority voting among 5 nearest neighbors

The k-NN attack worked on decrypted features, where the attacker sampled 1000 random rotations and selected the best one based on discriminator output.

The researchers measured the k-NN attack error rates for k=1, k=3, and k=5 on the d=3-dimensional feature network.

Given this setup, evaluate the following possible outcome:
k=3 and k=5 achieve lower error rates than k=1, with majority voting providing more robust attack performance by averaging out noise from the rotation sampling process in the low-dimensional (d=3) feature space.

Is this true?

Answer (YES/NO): YES